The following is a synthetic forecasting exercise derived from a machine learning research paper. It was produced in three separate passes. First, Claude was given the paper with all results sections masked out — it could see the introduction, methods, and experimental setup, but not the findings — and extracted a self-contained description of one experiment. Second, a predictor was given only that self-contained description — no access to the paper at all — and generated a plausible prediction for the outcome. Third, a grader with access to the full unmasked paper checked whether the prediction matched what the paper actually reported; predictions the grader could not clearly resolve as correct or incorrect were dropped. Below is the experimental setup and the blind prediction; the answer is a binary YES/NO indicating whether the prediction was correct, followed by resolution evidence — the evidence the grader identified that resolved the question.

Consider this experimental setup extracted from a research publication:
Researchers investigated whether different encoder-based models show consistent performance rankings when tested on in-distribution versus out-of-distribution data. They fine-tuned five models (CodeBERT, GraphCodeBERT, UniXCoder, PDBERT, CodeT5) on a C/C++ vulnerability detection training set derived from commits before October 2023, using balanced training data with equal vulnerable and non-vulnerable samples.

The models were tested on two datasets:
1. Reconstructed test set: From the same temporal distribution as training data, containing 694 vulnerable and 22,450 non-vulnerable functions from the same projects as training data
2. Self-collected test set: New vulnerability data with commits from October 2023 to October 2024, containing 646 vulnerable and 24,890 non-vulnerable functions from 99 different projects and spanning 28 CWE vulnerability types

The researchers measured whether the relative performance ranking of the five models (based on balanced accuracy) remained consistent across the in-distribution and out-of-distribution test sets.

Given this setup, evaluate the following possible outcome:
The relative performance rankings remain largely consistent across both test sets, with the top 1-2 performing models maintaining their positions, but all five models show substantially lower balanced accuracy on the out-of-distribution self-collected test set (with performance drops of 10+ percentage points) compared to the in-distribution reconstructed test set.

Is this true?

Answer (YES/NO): NO